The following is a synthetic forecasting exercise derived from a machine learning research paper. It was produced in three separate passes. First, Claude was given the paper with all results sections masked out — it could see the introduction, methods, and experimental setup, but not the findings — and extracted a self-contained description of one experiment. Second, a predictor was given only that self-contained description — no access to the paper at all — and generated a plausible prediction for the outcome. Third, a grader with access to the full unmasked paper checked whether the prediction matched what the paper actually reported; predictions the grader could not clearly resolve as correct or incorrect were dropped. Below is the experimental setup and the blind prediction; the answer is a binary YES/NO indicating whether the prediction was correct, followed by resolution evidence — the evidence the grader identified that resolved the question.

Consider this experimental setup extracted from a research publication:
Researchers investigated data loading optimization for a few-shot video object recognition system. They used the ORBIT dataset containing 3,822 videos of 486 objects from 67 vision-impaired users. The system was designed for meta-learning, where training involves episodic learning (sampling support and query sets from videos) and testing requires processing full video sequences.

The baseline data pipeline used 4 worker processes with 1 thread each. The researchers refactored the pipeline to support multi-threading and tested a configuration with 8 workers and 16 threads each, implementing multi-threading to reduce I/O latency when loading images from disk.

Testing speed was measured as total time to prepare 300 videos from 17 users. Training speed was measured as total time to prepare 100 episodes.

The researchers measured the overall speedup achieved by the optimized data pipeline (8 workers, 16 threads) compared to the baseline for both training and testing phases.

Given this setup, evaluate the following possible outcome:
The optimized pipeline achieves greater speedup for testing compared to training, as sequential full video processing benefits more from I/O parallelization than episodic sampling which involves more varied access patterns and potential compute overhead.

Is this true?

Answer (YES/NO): NO